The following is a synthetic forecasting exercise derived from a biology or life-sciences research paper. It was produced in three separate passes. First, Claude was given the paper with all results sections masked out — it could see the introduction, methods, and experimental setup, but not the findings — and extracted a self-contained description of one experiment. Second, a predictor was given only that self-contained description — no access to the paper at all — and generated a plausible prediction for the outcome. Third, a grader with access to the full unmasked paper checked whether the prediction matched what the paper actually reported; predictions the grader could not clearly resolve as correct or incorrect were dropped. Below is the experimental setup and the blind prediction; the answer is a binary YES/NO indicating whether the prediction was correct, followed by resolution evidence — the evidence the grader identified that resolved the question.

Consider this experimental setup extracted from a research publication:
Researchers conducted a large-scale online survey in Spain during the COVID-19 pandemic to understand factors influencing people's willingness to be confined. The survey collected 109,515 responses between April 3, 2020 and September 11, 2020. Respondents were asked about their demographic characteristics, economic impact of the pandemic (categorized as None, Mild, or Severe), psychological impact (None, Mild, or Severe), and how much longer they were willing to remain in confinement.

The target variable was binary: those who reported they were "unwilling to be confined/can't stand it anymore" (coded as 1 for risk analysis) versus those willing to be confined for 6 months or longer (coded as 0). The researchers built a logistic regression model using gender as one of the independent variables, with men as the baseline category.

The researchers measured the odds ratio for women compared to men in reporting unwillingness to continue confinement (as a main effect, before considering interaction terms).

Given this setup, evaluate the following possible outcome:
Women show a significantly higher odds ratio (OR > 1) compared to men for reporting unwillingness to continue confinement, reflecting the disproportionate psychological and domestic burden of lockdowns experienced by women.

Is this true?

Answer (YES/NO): YES